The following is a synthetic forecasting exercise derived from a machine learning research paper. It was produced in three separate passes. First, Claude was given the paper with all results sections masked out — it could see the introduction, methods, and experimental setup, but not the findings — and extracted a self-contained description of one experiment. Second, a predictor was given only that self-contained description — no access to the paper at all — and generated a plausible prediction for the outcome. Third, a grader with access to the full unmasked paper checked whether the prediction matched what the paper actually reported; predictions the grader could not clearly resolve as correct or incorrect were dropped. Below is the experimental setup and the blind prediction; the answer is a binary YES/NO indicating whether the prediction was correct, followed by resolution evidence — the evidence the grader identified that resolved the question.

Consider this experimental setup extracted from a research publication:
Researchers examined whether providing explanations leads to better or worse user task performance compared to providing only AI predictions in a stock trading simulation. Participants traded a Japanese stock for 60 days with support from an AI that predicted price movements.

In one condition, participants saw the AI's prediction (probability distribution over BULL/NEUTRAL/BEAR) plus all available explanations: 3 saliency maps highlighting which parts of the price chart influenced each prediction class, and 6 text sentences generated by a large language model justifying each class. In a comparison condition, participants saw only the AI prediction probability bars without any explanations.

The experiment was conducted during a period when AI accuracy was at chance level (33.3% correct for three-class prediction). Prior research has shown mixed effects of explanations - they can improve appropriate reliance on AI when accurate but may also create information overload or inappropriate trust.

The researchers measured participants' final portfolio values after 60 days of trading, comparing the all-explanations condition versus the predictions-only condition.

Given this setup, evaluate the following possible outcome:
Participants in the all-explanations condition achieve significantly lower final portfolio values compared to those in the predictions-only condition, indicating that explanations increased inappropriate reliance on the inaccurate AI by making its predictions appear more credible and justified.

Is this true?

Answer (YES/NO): NO